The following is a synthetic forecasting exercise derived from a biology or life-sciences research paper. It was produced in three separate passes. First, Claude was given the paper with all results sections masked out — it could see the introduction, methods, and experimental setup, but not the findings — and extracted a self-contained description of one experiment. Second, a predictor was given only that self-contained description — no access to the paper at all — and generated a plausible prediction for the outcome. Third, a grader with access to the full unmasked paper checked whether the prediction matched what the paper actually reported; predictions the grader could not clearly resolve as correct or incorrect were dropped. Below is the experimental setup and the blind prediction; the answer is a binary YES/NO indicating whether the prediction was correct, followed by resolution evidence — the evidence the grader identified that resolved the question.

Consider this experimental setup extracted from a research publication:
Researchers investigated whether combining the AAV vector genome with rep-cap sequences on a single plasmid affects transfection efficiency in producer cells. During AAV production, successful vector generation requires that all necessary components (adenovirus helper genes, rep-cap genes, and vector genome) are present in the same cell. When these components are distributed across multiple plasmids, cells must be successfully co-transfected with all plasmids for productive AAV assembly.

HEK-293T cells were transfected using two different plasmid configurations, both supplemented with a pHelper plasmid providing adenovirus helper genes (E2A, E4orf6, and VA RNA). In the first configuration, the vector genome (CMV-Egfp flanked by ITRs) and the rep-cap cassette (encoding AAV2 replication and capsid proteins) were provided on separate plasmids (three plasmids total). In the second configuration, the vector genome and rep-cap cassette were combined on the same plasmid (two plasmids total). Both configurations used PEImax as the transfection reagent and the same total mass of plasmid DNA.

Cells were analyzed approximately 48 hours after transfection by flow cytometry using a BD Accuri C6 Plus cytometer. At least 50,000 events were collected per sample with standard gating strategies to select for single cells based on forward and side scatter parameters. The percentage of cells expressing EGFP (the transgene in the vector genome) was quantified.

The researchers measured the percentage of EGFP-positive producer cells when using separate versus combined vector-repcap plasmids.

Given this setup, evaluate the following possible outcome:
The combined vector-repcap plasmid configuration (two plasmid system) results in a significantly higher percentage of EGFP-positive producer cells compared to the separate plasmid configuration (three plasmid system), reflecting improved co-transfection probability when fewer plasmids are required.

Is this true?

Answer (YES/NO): NO